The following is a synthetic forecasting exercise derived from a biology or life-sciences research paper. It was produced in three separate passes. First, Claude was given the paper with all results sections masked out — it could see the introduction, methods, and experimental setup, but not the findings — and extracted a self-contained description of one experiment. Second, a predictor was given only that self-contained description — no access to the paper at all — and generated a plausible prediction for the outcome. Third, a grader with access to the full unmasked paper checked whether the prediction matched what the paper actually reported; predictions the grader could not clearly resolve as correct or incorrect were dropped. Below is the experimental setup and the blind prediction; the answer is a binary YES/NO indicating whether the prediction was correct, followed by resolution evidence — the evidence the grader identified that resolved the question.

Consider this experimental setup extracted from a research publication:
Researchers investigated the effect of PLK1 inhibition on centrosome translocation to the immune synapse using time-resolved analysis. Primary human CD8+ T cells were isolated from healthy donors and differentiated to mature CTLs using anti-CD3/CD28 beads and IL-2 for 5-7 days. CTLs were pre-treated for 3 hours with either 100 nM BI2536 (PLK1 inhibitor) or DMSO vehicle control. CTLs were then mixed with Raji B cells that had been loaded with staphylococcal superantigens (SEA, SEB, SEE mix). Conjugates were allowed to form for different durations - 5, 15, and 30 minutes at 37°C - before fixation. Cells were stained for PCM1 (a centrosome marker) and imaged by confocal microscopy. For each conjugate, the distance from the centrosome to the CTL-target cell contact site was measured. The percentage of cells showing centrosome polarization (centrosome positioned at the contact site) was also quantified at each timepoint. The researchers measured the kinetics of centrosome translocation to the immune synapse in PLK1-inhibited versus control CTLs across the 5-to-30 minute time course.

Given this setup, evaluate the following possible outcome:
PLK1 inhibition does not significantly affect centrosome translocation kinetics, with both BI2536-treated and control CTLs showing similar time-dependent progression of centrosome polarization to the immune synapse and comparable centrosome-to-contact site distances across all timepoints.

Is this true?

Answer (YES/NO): NO